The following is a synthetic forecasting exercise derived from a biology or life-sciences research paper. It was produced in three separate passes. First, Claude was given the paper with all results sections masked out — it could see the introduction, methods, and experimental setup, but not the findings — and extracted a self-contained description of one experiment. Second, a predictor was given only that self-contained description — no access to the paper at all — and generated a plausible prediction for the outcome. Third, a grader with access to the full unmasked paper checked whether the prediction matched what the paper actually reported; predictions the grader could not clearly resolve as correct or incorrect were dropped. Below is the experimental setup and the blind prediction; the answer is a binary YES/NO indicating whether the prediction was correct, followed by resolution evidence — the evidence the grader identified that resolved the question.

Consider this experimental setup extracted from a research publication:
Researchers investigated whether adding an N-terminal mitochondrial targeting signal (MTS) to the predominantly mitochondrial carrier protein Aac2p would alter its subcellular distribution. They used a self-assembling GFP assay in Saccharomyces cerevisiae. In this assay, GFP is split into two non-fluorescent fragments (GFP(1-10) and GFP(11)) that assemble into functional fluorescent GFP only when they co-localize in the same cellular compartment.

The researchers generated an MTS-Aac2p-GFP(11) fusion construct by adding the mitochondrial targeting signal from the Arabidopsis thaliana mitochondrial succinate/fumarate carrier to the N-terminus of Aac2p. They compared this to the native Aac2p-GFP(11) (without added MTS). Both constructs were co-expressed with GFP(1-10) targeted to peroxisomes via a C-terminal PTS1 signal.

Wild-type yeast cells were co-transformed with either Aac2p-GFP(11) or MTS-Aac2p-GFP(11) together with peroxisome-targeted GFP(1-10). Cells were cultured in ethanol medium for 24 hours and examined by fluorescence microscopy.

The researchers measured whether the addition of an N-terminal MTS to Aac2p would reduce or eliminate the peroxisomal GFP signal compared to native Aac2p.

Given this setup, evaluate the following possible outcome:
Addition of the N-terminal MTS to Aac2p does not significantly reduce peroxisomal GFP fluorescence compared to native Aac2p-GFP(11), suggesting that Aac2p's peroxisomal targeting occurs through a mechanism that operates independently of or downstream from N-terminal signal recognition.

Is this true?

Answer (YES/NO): NO